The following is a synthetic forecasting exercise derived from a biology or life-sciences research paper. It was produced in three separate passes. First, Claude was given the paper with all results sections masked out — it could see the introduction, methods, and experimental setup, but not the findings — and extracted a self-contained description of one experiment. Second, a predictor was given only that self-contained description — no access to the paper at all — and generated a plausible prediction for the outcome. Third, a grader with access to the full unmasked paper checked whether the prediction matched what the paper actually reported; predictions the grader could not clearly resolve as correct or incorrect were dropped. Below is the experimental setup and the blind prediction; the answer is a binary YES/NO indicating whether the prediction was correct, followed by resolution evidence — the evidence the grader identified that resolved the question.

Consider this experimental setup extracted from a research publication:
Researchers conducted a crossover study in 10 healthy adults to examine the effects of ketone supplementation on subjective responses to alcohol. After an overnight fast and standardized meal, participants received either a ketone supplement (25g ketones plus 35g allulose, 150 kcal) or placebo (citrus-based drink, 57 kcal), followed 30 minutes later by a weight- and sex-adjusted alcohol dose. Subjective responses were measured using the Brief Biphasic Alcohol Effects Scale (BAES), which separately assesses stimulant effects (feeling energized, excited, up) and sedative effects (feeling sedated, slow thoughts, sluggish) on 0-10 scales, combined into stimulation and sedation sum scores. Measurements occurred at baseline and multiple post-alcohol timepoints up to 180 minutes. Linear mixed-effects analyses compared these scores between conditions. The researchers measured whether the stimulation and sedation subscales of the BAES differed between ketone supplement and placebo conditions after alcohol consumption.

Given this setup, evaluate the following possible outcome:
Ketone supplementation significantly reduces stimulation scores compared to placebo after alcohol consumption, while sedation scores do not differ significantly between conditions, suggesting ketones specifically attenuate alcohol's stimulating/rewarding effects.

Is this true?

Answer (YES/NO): NO